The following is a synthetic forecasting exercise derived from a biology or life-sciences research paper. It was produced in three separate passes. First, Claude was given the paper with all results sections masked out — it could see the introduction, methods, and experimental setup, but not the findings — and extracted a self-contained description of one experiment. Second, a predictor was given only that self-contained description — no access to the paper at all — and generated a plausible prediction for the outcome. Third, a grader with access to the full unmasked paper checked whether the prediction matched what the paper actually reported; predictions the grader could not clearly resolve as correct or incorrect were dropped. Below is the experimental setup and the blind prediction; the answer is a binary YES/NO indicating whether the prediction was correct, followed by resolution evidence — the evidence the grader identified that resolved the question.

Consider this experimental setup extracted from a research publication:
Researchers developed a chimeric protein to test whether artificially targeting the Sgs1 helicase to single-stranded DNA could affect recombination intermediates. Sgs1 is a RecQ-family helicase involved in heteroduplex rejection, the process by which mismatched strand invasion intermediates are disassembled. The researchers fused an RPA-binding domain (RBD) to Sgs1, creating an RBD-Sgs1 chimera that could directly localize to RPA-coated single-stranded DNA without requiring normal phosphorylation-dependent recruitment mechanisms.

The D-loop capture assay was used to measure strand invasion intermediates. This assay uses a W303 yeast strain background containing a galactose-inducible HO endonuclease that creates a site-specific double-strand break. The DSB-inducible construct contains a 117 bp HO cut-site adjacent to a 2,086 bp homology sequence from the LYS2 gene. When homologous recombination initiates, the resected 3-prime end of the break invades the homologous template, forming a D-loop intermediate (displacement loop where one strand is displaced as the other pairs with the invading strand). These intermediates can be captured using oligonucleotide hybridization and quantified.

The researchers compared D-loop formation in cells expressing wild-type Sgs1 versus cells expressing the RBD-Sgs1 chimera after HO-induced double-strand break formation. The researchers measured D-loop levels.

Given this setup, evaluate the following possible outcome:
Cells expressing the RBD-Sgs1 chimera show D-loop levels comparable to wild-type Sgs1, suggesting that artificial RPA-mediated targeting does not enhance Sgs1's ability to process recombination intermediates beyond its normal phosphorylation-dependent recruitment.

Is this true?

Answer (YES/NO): NO